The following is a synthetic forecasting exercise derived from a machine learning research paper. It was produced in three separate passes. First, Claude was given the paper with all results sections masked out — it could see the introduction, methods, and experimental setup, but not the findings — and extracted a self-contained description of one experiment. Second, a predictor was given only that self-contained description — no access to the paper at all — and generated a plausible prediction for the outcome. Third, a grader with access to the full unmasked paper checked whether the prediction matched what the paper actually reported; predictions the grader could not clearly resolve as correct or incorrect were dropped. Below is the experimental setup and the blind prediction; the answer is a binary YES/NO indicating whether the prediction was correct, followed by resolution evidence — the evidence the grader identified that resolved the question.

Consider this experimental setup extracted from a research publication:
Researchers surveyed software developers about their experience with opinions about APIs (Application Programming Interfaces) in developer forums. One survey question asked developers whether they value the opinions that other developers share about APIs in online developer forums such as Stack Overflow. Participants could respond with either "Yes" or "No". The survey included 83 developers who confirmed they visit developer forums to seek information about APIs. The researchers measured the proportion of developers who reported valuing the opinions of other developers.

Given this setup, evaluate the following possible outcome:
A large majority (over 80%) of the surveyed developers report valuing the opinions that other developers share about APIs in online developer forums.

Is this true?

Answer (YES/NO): YES